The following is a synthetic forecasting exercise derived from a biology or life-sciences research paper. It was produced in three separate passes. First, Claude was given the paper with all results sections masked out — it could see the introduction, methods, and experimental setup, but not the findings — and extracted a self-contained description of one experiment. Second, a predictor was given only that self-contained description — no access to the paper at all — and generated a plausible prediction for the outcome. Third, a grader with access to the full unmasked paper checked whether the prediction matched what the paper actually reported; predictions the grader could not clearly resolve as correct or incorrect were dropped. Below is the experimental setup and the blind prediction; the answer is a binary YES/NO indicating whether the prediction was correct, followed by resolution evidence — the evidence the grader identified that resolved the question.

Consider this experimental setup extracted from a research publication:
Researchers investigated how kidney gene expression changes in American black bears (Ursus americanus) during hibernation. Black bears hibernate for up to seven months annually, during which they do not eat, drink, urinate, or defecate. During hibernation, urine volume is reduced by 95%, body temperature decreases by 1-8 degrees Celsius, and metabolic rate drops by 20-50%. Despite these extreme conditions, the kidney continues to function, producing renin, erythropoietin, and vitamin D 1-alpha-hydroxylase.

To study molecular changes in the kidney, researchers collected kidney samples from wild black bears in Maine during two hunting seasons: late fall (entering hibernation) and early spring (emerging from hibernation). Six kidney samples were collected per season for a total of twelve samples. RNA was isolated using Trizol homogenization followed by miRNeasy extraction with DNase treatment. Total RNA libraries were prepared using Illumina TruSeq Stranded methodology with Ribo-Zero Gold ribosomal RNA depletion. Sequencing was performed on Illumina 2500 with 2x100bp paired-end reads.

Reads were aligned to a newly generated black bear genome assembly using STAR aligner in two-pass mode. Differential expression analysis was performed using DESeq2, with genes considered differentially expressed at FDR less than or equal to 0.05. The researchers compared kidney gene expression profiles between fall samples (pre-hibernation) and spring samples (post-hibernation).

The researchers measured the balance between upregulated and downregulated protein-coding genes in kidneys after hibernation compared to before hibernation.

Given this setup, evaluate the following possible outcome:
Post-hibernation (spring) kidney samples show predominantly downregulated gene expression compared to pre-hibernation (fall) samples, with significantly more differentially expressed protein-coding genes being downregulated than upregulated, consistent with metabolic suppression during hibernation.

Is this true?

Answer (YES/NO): YES